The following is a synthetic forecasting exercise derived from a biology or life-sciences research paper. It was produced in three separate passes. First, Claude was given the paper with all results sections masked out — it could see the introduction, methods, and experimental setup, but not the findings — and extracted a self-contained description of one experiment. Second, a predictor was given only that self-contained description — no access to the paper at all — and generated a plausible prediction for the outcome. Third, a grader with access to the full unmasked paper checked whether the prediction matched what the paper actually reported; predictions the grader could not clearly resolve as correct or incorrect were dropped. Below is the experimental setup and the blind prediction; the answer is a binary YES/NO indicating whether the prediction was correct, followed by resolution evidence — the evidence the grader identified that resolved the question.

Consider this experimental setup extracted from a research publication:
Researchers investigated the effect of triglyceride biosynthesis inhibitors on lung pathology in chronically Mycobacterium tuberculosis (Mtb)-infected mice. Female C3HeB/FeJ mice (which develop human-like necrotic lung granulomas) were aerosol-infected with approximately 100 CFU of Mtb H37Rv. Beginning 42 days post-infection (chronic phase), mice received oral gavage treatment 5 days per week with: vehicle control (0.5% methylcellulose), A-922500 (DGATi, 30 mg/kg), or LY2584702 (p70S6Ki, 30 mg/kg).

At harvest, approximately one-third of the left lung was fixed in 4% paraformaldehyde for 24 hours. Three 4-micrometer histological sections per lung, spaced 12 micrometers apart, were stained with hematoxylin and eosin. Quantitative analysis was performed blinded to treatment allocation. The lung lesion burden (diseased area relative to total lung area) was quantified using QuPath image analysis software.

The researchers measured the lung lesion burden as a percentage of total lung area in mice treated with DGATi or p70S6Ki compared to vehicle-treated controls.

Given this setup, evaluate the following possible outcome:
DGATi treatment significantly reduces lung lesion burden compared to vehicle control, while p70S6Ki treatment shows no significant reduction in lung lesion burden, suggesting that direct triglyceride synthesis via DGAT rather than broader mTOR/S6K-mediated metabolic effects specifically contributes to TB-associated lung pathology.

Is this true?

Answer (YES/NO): NO